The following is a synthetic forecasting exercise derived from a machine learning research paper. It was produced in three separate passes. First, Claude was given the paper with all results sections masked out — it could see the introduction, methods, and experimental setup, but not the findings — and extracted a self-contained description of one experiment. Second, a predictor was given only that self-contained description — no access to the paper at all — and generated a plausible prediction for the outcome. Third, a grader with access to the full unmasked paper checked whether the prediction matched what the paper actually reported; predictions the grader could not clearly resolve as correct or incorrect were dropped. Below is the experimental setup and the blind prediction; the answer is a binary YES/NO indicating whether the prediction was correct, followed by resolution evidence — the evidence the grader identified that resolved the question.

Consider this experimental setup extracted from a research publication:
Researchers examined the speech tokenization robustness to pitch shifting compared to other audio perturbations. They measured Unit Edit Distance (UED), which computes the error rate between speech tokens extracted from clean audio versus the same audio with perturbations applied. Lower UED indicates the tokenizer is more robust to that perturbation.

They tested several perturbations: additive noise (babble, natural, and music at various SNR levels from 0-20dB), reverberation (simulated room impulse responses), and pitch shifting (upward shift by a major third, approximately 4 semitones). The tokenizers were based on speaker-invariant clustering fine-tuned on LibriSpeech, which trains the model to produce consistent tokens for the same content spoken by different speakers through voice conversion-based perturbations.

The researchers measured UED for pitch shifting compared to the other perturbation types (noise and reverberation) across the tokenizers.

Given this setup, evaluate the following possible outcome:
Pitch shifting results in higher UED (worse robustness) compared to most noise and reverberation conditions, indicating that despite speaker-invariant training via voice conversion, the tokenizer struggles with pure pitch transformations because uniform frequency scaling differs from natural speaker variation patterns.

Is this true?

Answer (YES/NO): YES